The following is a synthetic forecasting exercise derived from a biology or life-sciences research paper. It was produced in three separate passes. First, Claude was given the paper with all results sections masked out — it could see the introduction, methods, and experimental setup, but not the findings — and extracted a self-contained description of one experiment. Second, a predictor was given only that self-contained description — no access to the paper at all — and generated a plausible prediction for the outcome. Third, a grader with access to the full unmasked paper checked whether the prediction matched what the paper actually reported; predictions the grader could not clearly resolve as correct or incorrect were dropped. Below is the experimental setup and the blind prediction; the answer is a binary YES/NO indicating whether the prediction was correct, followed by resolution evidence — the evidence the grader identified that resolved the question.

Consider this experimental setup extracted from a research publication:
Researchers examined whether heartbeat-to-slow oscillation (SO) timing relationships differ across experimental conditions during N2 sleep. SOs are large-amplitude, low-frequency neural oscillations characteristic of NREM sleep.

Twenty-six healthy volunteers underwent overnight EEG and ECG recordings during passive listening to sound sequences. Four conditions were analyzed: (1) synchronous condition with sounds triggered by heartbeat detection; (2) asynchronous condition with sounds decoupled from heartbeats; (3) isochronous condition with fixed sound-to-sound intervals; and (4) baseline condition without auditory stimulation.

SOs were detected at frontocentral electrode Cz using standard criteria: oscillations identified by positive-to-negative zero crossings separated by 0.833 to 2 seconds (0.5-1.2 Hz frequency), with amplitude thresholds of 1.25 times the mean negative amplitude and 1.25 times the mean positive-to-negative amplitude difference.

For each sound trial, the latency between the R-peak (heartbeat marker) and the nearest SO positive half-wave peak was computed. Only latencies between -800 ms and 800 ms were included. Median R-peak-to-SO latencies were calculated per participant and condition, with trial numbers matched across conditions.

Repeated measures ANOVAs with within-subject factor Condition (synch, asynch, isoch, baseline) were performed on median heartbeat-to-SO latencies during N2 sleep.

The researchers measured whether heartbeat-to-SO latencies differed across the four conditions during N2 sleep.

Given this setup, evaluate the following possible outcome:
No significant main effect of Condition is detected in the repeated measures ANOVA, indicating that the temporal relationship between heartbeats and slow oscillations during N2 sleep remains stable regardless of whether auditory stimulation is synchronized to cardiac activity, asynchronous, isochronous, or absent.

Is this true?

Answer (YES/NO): NO